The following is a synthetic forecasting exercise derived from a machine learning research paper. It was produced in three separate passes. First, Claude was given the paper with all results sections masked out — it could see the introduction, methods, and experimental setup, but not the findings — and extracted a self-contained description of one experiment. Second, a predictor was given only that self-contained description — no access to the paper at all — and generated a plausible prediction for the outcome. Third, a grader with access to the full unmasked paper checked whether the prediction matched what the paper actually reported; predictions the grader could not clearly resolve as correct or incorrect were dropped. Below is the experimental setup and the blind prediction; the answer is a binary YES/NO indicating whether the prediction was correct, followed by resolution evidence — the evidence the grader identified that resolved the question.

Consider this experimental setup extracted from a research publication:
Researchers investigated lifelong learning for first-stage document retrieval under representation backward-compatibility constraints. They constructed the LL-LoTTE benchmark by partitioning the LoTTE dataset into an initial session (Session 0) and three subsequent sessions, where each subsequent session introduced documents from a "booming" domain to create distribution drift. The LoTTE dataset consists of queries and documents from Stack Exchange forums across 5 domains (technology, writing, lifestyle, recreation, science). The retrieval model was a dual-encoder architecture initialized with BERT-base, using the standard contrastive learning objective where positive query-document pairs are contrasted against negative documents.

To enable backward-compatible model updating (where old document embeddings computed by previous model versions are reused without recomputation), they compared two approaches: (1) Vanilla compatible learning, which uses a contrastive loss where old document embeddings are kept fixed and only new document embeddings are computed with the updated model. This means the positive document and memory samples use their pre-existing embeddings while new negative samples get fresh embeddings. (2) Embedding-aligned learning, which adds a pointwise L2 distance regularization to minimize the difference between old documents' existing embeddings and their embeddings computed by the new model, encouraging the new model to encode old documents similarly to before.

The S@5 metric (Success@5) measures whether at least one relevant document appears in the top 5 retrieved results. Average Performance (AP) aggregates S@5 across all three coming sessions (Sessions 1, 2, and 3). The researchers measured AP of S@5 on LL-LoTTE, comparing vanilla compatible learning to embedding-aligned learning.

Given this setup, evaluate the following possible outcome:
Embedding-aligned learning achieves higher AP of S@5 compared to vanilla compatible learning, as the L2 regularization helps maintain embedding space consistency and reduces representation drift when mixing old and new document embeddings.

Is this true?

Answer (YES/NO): YES